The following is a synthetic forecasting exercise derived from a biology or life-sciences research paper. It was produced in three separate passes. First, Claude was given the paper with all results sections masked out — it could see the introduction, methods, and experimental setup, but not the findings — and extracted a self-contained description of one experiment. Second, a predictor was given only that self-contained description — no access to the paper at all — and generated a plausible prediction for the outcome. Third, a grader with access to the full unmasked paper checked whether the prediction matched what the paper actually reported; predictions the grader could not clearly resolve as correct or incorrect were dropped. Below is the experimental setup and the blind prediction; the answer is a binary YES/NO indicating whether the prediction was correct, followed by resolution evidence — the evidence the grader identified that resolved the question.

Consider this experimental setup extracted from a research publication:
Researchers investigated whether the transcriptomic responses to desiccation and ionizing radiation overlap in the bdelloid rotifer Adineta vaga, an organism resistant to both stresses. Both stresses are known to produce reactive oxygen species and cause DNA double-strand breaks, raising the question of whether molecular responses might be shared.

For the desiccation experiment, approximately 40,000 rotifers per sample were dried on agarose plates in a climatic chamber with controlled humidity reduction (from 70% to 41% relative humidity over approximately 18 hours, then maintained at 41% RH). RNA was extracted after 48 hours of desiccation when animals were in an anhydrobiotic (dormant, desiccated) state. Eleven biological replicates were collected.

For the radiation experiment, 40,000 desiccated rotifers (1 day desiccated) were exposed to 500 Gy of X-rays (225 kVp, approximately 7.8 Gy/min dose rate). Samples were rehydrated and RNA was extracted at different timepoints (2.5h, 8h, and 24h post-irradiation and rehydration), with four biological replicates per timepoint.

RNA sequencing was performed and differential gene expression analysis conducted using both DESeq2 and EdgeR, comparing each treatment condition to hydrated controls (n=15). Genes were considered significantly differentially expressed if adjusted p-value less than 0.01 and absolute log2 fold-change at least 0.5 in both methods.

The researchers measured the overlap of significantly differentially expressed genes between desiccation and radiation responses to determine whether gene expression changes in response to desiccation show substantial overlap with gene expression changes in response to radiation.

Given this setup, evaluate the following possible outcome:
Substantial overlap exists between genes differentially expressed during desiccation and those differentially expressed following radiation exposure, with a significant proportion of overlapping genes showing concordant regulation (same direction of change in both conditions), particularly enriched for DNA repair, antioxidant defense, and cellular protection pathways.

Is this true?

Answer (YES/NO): YES